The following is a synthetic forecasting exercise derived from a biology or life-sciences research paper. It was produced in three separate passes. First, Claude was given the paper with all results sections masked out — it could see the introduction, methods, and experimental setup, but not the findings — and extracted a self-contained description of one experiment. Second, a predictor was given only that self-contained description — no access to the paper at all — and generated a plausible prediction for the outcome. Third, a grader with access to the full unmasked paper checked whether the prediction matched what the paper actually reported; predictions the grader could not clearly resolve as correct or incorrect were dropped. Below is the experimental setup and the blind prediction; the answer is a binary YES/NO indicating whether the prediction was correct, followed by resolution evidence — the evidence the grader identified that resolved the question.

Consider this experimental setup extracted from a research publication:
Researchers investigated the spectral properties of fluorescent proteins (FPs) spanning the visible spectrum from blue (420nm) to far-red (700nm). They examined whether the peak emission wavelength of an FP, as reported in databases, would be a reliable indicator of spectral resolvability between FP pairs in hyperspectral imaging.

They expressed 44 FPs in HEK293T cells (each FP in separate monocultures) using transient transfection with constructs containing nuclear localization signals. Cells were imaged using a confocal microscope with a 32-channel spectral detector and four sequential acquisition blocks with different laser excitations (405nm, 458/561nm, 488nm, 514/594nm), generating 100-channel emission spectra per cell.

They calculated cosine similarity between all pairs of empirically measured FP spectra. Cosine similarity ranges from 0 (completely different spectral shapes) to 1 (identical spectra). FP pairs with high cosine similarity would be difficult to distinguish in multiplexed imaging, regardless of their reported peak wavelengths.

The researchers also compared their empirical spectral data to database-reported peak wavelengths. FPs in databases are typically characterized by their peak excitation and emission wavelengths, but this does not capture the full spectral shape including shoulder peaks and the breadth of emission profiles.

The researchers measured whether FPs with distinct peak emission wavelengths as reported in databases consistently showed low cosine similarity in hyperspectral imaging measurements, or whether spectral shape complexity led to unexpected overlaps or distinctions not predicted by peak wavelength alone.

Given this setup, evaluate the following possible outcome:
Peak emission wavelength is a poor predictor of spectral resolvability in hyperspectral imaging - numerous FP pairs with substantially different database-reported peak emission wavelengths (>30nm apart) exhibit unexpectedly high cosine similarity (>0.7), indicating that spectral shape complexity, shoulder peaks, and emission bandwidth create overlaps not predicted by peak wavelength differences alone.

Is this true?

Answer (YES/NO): NO